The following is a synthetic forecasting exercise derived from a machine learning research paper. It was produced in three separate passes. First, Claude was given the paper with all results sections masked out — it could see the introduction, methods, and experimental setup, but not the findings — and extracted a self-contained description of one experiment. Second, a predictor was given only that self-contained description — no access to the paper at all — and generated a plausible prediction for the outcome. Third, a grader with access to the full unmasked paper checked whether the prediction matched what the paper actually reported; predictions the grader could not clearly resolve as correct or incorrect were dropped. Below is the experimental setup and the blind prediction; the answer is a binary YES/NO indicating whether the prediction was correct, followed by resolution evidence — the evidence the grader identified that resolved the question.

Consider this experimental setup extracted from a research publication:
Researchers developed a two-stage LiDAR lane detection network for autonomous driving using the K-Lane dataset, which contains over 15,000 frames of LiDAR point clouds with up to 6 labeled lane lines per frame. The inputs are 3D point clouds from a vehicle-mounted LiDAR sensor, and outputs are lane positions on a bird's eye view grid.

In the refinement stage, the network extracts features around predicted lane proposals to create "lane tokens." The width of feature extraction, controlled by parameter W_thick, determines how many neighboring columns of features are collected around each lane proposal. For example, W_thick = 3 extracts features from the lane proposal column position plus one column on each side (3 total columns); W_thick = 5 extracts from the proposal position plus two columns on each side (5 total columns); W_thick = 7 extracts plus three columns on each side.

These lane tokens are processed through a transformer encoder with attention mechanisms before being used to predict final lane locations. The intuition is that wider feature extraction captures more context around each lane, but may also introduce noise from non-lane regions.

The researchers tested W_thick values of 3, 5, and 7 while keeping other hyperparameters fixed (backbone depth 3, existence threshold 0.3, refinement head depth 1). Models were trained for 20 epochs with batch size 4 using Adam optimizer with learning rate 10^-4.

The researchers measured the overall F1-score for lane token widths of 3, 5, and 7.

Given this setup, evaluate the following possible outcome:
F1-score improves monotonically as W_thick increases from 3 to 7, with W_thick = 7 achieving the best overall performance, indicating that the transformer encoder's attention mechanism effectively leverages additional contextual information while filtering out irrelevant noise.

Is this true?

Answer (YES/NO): NO